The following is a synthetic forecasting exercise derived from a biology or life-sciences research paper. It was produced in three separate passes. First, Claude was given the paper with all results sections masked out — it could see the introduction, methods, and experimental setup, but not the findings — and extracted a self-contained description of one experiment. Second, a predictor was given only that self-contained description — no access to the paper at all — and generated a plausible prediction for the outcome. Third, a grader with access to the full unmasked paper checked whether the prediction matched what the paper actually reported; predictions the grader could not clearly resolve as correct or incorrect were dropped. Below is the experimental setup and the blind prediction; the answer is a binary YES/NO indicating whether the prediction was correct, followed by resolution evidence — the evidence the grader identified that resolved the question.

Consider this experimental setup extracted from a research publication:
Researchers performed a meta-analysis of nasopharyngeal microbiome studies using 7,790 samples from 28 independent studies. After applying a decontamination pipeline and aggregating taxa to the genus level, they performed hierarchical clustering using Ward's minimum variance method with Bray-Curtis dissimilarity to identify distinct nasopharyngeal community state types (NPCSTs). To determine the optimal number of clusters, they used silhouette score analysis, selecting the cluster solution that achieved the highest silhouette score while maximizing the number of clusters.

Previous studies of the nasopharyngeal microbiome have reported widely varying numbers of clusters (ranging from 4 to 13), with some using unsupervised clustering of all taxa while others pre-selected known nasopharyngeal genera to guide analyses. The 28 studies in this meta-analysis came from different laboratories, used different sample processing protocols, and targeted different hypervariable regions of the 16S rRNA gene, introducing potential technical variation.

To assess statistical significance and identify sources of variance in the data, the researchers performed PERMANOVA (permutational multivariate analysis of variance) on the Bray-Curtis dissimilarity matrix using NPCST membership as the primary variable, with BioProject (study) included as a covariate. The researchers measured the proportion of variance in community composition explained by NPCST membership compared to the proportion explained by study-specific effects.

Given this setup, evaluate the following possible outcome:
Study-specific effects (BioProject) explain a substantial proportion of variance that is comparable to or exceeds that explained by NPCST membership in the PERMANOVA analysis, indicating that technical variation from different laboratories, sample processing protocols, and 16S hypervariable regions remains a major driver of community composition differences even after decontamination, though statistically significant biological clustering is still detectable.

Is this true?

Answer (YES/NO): NO